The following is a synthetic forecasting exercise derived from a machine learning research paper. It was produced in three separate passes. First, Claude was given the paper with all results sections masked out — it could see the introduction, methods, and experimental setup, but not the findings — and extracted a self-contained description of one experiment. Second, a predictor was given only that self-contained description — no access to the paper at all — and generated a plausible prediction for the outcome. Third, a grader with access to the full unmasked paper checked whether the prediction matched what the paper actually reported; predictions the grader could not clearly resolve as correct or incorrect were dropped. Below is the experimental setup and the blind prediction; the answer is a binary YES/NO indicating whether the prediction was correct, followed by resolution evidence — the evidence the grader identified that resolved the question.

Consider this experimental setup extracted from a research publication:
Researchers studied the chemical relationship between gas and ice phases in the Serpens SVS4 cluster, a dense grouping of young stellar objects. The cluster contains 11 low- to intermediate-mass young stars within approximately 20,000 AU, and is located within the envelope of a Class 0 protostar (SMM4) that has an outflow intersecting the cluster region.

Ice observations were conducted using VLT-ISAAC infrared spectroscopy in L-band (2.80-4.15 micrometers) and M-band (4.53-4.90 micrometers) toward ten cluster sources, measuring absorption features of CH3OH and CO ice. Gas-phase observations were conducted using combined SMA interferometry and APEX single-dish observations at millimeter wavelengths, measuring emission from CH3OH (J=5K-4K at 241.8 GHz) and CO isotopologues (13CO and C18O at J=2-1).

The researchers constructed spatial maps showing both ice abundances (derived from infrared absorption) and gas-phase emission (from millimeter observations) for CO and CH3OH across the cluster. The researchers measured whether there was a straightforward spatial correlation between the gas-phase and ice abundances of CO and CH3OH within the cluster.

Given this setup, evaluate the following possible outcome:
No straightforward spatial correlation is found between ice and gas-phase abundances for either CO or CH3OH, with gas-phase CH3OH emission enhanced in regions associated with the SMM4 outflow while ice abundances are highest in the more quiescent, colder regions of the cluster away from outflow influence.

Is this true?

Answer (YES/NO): NO